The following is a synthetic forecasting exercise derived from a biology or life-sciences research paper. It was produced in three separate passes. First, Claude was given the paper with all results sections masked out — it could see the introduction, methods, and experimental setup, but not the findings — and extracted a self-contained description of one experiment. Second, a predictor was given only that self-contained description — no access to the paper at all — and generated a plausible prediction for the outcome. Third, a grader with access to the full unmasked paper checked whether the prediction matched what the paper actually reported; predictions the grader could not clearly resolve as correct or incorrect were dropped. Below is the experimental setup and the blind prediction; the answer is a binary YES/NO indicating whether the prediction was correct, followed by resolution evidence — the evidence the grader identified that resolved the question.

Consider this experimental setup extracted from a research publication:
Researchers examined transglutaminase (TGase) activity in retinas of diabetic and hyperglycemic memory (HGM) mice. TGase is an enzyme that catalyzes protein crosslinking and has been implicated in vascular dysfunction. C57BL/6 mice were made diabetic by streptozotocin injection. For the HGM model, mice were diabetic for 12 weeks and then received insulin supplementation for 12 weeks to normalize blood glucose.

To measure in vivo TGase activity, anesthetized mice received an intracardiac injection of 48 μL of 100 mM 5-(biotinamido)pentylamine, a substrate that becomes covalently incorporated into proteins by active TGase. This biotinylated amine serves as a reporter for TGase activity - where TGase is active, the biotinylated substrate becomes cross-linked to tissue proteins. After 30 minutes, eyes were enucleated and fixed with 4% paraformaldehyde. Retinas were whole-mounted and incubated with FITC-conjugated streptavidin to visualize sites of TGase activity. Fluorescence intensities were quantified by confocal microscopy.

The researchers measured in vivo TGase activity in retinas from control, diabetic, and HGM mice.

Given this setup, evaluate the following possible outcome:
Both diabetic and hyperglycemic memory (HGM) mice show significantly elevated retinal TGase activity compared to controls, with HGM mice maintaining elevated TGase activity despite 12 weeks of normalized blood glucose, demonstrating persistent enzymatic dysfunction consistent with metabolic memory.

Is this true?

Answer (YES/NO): YES